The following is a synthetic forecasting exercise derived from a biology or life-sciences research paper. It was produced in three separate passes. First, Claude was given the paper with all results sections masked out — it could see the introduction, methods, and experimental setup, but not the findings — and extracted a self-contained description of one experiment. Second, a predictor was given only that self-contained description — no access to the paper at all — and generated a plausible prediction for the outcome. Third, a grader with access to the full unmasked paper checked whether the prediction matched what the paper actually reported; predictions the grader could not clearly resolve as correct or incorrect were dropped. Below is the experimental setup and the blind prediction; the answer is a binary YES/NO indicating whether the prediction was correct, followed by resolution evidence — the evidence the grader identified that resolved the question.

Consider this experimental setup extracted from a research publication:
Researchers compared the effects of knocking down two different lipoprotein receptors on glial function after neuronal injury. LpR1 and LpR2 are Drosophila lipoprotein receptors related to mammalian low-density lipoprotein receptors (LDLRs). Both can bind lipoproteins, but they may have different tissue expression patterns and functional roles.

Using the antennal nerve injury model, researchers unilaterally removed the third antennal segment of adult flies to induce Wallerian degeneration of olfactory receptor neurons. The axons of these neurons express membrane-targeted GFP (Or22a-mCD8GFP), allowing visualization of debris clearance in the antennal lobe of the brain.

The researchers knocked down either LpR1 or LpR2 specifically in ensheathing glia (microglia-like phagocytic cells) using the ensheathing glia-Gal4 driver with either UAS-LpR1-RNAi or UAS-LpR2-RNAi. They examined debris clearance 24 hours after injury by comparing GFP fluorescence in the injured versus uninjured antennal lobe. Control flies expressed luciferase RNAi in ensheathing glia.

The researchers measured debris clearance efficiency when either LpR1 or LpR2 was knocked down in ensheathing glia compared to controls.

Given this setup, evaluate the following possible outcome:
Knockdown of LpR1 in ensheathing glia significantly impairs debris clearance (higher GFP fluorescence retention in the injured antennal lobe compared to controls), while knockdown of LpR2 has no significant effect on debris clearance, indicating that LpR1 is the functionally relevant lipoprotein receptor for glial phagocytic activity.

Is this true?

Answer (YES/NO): YES